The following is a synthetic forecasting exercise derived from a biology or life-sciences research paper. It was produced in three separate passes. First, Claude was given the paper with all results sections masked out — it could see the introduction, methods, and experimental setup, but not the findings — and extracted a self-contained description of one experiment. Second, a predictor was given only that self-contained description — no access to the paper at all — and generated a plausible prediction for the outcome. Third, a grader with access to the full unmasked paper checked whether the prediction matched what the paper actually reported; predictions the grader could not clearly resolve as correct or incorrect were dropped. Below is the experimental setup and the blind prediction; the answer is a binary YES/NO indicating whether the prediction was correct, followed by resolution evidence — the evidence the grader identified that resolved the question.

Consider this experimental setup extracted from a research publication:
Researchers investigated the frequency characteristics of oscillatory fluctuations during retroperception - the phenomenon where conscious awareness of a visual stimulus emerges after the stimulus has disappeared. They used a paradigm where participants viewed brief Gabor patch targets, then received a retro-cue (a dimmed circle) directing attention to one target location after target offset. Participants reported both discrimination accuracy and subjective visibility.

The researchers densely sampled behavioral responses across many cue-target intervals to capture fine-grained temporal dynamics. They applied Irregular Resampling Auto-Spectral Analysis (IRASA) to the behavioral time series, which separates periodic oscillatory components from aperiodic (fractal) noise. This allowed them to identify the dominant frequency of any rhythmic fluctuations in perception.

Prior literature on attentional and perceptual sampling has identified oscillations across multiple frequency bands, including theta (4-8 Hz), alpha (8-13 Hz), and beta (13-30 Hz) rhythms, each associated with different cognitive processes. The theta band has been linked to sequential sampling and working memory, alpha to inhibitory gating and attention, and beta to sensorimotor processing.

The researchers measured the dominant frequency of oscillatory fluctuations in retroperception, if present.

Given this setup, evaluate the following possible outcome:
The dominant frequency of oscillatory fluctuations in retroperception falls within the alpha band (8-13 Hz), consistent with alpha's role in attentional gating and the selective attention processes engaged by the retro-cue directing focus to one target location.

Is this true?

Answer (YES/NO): NO